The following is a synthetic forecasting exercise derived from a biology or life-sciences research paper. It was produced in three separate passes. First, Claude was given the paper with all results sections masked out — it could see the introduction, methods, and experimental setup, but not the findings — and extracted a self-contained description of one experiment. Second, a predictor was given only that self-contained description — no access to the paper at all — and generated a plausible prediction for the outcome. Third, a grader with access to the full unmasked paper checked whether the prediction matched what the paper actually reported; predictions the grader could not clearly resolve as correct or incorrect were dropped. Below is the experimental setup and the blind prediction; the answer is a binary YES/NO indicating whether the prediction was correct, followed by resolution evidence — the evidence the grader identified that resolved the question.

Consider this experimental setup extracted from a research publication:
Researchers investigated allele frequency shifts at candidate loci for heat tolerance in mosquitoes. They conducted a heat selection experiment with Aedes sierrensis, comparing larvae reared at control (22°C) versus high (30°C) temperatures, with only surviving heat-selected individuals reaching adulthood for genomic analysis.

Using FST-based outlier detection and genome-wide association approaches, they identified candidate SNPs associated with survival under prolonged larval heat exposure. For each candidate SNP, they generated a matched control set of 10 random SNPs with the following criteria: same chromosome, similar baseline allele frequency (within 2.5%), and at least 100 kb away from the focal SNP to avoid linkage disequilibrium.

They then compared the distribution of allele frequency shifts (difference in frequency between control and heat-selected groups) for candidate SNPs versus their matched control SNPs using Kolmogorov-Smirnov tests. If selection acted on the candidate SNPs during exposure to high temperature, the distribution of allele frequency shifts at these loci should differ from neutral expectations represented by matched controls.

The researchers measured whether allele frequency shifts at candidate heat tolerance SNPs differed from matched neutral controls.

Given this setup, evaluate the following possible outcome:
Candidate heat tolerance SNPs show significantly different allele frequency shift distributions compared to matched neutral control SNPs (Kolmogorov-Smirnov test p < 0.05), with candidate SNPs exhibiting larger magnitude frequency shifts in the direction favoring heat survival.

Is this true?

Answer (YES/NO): YES